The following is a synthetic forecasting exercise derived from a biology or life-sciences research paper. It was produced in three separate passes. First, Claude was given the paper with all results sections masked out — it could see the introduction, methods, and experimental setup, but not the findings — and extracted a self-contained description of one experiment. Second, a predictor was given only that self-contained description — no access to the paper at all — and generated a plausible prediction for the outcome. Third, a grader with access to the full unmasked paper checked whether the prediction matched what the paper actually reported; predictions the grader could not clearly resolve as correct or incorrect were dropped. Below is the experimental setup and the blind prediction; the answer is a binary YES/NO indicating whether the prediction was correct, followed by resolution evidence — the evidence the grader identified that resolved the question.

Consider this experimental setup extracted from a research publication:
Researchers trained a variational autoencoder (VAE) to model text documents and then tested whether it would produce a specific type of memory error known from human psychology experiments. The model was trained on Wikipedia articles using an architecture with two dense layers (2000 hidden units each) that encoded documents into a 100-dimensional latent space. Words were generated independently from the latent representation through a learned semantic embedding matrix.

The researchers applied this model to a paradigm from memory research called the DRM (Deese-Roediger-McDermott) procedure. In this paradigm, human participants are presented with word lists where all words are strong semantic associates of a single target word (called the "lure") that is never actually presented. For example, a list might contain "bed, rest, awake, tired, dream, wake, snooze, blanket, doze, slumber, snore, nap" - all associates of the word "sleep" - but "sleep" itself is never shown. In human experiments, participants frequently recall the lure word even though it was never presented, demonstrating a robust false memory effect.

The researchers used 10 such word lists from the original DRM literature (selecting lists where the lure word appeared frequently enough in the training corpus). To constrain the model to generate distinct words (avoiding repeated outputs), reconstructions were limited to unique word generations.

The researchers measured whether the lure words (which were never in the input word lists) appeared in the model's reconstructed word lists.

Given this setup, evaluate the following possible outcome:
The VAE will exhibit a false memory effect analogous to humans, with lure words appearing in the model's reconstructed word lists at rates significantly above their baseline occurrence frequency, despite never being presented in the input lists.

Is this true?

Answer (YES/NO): YES